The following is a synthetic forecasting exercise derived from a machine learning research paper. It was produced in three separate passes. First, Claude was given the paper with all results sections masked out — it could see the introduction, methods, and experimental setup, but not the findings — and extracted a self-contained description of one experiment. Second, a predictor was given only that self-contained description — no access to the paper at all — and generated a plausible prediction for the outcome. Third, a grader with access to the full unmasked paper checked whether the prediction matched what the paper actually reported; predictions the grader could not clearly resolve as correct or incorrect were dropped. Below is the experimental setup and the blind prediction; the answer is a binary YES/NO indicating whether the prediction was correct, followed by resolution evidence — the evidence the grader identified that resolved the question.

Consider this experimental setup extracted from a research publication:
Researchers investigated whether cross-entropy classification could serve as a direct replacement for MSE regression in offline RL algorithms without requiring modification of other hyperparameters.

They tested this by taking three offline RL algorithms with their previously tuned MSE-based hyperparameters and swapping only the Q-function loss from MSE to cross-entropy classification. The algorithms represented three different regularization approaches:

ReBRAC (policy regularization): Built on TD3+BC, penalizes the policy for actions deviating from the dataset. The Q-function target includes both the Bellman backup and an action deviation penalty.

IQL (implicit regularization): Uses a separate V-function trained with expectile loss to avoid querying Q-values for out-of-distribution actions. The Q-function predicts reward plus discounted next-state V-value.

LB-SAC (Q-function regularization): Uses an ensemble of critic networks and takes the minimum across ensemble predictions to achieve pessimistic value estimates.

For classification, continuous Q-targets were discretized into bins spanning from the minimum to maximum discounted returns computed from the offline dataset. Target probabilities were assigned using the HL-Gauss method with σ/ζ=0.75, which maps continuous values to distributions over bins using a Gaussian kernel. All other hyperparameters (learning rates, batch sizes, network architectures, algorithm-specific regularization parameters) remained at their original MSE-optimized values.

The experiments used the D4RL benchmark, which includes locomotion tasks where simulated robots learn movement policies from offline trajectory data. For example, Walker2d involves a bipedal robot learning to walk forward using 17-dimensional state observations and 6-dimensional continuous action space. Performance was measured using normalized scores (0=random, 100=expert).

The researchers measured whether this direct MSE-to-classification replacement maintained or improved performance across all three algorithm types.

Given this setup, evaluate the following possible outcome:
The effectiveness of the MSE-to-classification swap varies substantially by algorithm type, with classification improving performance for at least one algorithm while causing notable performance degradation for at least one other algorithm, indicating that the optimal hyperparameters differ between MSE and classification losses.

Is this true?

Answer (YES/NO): YES